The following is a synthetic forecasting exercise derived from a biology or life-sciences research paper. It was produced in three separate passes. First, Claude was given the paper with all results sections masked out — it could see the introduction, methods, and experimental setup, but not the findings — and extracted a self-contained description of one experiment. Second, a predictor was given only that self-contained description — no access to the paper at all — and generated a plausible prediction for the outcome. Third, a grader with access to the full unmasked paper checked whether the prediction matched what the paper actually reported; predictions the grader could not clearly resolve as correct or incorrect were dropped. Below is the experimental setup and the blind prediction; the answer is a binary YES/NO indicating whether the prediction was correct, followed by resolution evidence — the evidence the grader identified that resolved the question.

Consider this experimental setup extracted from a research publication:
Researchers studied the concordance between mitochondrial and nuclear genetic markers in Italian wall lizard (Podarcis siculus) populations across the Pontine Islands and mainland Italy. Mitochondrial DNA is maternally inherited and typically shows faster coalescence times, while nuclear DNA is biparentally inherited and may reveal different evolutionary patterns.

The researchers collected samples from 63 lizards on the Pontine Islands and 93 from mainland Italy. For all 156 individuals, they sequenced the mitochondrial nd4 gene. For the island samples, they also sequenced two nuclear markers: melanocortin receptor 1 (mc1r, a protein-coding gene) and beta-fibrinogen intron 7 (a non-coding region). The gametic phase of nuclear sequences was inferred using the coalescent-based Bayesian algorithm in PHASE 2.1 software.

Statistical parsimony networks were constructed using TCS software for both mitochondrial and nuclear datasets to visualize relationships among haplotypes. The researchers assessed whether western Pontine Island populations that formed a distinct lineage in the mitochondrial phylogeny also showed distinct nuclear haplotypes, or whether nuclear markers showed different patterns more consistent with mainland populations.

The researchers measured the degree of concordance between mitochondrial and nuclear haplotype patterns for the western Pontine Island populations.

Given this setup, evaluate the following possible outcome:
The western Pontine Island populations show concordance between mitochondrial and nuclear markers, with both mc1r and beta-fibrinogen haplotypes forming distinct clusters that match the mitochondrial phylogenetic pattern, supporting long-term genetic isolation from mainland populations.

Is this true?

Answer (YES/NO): NO